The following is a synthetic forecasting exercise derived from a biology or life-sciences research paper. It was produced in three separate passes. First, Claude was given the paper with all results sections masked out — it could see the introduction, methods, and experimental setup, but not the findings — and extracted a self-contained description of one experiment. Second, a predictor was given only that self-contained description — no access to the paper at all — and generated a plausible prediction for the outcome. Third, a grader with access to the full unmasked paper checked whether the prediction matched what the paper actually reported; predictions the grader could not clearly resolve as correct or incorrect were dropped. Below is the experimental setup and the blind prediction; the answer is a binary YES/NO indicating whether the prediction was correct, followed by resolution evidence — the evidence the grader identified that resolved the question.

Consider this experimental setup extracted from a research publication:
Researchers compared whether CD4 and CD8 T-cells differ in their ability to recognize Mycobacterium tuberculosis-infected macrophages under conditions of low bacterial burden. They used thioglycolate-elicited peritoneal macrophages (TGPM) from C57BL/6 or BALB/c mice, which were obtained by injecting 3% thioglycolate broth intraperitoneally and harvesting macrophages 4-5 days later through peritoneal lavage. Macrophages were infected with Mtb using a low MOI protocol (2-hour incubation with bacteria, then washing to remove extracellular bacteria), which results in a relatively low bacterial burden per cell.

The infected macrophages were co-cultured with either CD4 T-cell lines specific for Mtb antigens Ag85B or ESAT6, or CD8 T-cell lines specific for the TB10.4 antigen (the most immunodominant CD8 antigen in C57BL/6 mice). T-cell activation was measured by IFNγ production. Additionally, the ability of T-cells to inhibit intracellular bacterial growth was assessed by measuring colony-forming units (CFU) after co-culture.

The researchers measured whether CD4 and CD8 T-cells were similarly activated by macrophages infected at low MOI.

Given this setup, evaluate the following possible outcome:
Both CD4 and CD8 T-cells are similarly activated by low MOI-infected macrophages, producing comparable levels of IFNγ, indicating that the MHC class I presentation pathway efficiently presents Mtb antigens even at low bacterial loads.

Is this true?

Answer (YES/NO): NO